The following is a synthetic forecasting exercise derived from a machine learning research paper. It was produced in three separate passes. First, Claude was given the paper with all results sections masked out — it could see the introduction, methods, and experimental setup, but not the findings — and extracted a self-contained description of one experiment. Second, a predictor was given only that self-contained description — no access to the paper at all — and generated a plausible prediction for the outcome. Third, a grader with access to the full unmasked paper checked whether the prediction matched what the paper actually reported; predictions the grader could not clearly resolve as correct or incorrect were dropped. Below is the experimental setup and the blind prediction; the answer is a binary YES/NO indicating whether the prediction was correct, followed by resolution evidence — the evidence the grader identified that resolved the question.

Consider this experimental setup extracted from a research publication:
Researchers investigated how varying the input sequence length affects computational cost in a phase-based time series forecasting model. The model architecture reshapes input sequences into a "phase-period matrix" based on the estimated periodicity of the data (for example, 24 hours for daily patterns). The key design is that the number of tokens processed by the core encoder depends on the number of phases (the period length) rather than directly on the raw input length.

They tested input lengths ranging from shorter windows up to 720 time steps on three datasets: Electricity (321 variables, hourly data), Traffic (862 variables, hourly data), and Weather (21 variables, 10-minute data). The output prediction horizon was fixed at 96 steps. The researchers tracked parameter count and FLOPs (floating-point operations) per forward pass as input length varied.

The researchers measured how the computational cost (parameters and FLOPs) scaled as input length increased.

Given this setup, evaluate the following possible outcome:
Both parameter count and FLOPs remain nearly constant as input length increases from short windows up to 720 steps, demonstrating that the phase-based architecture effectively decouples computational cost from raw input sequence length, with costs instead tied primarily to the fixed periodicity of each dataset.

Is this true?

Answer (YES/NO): YES